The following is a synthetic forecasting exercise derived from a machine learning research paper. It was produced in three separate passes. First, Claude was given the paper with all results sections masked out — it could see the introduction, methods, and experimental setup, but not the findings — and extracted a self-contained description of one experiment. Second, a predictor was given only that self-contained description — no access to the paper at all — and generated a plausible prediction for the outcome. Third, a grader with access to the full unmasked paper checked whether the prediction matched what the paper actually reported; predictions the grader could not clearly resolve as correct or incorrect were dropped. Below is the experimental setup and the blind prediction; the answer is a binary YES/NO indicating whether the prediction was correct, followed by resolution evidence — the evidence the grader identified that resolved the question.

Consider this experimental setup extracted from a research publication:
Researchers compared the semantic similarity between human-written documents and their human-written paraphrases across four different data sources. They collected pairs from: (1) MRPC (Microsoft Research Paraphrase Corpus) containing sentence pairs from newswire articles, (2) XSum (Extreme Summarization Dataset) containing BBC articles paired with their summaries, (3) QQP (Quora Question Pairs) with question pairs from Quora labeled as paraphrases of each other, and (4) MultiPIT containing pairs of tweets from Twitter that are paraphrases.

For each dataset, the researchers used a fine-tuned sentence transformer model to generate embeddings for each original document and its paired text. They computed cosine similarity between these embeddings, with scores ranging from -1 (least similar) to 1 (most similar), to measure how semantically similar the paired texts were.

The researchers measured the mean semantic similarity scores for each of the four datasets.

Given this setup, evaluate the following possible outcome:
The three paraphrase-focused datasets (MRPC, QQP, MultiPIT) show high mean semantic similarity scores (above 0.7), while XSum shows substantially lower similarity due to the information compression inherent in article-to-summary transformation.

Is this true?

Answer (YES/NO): YES